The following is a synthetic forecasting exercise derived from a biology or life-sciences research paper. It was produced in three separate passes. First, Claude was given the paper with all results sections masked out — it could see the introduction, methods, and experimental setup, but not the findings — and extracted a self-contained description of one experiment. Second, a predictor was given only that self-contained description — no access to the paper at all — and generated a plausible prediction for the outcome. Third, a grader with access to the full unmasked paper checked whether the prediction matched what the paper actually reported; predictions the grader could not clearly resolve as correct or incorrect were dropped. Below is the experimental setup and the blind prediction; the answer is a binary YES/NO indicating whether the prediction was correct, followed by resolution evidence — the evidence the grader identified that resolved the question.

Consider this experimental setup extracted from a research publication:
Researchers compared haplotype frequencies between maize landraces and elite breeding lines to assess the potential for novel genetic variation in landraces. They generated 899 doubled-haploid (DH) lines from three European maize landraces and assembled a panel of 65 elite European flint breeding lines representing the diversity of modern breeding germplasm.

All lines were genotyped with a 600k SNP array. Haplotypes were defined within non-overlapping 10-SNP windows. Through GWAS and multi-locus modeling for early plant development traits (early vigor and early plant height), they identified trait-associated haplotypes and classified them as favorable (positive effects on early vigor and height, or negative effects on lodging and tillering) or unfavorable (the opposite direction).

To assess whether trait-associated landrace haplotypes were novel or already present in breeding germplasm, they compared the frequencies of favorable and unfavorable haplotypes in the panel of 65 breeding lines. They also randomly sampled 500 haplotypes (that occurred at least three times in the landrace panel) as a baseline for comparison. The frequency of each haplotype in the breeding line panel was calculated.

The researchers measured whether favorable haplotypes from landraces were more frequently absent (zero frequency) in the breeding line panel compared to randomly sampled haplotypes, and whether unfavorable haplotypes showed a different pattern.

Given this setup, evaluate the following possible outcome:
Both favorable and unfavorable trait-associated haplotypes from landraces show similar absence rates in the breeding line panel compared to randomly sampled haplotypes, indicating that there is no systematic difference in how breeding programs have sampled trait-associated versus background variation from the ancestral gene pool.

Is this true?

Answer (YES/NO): NO